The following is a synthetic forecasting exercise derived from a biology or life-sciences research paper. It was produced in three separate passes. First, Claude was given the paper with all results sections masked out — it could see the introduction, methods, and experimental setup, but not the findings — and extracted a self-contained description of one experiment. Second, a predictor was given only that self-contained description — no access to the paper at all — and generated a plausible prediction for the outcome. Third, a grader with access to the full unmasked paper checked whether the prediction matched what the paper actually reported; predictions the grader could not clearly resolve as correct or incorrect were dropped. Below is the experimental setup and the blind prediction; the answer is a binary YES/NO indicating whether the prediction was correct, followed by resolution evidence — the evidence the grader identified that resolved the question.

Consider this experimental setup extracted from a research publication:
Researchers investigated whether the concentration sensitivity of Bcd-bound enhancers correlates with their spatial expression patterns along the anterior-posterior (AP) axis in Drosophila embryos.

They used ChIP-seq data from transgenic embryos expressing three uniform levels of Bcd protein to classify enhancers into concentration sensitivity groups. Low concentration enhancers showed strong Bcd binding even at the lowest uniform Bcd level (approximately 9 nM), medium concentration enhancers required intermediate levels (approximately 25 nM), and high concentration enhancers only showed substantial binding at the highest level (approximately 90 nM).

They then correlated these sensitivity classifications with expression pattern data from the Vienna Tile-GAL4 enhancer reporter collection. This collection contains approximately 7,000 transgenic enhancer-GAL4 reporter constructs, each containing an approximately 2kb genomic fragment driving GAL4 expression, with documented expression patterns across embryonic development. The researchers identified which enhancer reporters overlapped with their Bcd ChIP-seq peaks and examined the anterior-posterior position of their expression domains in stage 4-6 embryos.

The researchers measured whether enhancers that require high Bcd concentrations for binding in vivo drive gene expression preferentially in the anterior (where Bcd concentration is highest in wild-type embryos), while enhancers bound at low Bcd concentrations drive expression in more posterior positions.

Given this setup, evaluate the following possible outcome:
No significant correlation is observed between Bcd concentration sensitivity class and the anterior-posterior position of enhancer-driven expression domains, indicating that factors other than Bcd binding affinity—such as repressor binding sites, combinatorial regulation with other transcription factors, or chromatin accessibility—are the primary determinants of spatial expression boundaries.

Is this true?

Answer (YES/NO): NO